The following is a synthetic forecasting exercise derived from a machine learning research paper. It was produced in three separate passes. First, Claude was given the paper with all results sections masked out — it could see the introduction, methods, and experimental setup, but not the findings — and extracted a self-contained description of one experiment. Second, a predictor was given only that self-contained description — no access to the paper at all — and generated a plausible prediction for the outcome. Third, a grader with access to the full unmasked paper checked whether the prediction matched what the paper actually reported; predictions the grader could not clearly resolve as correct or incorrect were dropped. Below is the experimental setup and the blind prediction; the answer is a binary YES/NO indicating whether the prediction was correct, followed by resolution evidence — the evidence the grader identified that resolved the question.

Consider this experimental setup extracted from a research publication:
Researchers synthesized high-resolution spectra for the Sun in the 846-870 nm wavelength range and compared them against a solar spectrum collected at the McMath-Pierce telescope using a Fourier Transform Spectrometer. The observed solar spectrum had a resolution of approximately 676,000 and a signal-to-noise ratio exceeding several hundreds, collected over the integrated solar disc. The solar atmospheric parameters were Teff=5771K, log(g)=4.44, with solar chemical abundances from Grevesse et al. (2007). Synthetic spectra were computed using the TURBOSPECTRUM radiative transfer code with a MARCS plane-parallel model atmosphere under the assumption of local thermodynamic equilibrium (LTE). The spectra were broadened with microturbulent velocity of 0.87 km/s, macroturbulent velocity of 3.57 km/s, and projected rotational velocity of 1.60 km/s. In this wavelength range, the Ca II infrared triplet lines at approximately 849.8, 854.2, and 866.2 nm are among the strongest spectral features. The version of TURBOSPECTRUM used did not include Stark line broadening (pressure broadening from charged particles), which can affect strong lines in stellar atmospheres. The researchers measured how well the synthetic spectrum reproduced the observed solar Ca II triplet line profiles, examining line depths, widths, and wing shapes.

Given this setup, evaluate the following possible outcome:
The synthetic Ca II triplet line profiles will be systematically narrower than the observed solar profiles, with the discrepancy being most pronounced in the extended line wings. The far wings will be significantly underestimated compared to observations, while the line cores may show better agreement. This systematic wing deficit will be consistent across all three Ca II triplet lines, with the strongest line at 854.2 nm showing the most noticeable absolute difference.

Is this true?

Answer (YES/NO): NO